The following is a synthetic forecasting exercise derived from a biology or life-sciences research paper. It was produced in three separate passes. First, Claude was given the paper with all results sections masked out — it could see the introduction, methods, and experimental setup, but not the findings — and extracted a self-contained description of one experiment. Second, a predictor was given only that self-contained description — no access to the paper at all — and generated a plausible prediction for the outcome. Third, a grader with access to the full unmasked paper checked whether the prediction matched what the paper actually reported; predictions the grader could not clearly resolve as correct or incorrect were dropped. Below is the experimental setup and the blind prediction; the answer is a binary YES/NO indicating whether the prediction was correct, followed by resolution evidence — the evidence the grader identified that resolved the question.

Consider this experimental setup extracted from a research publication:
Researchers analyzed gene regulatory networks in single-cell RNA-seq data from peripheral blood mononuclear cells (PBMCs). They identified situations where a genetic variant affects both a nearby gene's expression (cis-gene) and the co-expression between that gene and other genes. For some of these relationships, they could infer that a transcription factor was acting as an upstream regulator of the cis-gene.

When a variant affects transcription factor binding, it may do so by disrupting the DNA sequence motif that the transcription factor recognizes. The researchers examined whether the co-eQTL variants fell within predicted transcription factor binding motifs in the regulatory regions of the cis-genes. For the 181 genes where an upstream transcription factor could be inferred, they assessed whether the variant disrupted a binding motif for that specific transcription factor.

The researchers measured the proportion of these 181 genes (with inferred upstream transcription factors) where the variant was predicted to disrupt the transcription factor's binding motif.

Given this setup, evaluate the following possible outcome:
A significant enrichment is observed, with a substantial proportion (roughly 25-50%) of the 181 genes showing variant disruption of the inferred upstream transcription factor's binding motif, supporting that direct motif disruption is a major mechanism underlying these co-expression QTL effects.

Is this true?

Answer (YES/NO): NO